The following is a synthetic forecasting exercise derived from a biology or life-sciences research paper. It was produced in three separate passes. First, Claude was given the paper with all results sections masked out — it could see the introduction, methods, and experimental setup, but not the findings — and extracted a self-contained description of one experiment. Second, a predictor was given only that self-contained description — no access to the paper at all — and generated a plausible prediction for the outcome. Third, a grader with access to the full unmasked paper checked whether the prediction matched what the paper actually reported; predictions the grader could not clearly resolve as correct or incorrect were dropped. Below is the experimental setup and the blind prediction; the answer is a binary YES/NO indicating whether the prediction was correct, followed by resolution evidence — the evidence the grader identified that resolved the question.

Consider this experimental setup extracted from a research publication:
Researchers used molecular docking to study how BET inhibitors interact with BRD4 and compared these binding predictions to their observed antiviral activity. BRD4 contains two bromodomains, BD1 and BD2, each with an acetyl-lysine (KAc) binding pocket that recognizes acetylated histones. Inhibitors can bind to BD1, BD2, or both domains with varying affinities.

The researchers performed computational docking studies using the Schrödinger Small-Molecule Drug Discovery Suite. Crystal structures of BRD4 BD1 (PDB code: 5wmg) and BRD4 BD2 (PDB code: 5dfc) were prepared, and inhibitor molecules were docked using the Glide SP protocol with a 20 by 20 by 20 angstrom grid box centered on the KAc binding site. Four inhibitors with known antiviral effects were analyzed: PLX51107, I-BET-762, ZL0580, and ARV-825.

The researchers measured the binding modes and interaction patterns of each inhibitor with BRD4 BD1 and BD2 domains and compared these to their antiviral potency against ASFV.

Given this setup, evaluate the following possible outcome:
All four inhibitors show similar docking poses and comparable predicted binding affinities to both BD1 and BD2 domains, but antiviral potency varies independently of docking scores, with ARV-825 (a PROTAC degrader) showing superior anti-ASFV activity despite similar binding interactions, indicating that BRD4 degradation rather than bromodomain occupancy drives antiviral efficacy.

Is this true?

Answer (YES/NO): NO